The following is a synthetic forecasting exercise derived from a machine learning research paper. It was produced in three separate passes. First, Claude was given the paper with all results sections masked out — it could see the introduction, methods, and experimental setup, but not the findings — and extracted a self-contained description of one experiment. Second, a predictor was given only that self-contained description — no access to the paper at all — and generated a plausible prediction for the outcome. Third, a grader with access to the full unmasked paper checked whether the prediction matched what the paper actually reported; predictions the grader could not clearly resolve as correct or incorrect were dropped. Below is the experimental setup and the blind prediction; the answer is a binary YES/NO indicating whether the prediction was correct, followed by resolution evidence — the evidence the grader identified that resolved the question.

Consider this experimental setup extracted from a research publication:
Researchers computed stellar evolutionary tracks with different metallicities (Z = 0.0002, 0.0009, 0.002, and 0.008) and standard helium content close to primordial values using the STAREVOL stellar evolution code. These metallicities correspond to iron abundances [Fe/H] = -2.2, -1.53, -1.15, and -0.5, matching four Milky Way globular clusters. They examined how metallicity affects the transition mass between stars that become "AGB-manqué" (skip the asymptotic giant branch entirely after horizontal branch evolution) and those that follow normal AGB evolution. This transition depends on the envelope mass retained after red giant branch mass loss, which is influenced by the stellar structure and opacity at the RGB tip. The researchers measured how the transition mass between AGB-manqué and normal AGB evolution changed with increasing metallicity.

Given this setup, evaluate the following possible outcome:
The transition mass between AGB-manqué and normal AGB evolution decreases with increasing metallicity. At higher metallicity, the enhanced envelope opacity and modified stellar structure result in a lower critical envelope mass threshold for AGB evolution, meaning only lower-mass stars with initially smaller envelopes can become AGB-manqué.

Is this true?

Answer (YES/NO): NO